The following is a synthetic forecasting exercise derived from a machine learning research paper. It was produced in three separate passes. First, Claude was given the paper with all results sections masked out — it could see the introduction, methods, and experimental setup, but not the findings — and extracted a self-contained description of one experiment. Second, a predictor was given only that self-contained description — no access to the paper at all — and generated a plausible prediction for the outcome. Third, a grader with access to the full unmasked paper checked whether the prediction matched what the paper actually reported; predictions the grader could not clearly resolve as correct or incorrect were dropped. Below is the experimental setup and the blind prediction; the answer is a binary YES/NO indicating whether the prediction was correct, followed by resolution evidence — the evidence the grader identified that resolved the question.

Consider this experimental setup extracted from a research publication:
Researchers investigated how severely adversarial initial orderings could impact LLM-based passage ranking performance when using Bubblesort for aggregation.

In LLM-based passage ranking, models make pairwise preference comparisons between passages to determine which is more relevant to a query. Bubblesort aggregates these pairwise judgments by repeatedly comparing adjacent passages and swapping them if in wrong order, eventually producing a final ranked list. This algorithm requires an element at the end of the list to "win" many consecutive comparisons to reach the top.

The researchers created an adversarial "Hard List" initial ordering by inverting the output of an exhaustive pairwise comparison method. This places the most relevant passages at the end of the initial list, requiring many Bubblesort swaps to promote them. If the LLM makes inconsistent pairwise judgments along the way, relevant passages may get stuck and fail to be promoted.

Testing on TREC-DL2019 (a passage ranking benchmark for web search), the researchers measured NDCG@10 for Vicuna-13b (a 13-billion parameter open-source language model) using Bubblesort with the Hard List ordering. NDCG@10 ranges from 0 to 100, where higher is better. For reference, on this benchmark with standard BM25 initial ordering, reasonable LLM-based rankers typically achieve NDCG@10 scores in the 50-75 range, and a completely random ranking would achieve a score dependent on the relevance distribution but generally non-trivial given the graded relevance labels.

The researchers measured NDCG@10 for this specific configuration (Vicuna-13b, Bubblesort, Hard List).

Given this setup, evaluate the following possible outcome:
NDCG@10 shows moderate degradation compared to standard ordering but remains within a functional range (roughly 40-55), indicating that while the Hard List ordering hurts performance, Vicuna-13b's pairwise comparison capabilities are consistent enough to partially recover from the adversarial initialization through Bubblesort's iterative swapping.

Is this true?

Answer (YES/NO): NO